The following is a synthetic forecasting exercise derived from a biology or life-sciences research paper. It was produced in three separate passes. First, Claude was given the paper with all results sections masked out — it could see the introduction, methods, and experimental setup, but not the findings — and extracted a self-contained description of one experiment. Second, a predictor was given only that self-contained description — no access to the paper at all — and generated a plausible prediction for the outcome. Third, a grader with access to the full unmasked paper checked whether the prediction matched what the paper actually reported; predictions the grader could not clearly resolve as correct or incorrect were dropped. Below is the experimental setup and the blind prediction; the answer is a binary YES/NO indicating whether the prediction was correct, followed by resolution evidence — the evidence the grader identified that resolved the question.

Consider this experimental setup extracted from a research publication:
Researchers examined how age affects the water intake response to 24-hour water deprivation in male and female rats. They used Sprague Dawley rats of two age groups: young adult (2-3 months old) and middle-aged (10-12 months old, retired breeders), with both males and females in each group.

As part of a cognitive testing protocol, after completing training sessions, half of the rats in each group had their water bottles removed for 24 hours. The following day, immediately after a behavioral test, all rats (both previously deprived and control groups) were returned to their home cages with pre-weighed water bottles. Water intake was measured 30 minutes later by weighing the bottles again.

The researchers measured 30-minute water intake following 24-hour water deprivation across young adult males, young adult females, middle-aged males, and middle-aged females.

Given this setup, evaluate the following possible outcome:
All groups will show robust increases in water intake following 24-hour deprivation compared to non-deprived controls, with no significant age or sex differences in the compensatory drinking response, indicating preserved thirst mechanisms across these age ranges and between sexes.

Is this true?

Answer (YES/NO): NO